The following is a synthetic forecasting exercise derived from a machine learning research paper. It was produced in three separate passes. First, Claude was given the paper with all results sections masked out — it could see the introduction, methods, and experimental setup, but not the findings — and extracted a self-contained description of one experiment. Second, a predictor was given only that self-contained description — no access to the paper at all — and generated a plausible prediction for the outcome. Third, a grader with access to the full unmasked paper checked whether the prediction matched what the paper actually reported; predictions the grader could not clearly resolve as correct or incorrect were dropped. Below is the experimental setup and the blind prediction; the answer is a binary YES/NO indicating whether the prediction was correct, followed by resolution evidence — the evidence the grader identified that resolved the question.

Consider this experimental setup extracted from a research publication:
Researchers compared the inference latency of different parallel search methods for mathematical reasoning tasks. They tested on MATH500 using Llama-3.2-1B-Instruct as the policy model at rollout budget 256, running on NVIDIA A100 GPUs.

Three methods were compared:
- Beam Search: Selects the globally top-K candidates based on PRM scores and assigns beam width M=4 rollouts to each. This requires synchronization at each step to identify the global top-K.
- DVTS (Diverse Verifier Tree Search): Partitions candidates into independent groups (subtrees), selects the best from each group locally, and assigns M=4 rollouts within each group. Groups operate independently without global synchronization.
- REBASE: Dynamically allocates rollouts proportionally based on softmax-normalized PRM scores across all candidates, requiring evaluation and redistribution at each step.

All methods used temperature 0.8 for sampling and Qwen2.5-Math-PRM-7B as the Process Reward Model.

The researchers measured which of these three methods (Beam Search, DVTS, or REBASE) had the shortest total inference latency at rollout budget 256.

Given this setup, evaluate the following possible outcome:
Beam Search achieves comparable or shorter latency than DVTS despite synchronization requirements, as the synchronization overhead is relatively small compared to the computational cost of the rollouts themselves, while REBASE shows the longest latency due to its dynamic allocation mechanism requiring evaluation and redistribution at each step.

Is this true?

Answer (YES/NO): NO